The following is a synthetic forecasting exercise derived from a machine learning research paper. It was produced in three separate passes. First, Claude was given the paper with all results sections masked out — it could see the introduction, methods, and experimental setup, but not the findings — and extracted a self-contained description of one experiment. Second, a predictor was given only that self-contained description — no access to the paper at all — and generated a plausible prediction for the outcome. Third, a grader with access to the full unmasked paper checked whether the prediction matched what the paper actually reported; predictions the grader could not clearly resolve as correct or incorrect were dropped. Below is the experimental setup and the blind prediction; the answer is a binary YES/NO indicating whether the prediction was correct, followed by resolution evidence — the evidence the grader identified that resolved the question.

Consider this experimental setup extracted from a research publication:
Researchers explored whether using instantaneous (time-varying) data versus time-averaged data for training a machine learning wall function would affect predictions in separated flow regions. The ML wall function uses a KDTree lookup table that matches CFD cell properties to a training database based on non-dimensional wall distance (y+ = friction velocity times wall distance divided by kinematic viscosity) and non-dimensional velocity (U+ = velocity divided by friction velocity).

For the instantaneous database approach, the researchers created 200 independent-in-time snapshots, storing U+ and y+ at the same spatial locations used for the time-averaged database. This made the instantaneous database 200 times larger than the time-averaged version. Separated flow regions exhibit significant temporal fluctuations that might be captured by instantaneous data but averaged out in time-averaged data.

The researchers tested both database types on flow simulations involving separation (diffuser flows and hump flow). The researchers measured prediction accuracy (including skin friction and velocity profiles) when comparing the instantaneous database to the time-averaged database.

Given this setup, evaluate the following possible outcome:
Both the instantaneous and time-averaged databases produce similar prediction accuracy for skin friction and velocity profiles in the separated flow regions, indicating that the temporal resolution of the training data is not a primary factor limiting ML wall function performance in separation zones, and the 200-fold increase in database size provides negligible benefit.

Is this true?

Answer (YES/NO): NO